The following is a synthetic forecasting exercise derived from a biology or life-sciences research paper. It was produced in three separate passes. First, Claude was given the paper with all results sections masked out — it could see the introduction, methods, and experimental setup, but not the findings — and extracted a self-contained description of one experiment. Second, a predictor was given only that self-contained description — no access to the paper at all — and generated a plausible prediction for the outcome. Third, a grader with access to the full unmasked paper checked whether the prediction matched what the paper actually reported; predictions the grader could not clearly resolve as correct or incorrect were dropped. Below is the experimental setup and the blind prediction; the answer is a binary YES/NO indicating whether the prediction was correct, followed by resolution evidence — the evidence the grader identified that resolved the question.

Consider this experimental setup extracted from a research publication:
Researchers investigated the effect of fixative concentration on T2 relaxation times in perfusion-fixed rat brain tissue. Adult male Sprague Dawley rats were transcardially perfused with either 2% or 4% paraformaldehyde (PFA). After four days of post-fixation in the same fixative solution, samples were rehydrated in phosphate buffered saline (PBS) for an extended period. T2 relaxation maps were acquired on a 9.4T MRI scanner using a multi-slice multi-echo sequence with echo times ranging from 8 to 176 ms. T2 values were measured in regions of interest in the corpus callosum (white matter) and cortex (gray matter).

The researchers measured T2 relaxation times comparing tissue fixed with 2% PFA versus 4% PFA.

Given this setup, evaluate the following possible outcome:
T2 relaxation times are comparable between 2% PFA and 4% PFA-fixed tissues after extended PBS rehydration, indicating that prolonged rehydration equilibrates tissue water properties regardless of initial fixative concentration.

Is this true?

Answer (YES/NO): NO